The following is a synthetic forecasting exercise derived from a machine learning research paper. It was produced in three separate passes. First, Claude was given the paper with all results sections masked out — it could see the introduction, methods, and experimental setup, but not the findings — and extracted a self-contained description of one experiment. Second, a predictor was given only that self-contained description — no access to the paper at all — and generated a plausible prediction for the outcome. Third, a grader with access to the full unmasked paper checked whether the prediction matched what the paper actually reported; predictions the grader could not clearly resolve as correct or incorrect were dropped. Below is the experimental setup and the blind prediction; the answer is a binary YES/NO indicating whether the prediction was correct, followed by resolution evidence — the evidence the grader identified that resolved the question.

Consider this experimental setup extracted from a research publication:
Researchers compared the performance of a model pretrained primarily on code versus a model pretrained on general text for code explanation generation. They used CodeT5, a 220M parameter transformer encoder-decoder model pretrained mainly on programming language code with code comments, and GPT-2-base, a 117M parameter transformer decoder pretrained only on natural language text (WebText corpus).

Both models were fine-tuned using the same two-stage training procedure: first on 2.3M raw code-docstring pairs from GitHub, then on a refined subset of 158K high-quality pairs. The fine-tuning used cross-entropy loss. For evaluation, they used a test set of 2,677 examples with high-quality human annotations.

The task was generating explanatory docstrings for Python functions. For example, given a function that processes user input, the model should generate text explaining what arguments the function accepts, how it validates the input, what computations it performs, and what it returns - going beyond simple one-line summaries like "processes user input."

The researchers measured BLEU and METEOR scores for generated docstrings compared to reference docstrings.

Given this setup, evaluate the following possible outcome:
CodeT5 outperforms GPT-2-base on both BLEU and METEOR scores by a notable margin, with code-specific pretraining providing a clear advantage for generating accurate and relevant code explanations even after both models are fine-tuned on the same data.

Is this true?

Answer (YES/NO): YES